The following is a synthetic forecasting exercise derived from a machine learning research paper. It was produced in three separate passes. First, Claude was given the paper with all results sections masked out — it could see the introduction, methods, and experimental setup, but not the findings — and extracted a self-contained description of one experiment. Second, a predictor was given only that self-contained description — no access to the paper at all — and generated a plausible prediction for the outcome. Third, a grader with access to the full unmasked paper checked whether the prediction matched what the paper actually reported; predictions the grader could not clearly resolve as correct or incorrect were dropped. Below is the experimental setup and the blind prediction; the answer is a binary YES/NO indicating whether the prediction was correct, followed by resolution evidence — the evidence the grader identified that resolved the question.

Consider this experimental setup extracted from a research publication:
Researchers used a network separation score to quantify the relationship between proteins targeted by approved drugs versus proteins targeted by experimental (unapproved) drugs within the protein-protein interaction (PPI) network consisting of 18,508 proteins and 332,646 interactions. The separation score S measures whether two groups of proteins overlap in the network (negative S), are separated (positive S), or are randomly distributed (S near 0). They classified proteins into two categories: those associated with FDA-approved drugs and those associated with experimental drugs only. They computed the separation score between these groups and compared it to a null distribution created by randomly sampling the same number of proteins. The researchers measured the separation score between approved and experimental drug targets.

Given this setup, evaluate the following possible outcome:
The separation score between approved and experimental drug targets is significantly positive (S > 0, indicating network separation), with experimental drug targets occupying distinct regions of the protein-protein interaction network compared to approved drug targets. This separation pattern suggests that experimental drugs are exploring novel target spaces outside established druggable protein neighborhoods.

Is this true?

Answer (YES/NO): NO